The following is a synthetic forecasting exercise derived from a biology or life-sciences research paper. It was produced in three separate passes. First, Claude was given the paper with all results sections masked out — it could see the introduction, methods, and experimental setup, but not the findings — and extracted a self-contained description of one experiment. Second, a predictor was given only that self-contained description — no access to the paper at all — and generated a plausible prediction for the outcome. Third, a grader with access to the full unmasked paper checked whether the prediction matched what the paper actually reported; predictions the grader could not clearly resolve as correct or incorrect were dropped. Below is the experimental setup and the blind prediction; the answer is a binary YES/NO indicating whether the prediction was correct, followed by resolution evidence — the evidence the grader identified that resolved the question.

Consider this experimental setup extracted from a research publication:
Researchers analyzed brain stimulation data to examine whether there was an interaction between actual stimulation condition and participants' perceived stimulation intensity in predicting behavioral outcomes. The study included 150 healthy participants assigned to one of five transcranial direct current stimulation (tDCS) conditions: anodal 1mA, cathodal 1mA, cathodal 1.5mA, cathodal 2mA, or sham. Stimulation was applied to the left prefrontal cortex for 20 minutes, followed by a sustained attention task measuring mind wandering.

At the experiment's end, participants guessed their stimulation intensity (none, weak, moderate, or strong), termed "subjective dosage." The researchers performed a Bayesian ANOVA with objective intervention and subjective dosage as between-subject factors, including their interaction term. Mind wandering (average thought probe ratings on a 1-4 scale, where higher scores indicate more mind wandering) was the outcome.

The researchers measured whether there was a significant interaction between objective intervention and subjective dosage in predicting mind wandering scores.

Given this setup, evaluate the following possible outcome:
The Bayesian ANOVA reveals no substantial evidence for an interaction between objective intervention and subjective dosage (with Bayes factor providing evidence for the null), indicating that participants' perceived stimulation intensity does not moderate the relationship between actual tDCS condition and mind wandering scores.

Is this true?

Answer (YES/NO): YES